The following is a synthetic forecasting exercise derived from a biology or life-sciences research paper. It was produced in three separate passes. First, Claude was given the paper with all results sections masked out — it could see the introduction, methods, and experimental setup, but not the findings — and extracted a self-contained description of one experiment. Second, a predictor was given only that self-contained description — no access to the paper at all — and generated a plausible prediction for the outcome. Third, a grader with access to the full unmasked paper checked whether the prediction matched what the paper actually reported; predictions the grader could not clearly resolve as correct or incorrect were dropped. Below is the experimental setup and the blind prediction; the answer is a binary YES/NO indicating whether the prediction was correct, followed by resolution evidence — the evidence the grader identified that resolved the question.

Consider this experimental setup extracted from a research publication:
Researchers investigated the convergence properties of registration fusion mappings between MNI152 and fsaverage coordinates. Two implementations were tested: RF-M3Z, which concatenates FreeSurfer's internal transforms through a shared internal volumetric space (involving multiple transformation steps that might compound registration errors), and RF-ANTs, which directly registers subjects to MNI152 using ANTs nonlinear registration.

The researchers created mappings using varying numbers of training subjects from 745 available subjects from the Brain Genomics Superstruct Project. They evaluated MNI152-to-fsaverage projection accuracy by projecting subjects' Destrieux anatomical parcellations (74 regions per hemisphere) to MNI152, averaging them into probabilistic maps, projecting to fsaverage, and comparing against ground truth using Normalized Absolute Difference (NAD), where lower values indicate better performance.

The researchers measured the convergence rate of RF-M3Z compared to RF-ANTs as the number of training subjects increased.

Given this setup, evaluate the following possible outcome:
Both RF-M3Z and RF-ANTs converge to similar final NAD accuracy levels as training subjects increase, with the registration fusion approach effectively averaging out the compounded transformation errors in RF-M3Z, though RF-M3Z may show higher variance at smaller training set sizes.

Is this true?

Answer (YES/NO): NO